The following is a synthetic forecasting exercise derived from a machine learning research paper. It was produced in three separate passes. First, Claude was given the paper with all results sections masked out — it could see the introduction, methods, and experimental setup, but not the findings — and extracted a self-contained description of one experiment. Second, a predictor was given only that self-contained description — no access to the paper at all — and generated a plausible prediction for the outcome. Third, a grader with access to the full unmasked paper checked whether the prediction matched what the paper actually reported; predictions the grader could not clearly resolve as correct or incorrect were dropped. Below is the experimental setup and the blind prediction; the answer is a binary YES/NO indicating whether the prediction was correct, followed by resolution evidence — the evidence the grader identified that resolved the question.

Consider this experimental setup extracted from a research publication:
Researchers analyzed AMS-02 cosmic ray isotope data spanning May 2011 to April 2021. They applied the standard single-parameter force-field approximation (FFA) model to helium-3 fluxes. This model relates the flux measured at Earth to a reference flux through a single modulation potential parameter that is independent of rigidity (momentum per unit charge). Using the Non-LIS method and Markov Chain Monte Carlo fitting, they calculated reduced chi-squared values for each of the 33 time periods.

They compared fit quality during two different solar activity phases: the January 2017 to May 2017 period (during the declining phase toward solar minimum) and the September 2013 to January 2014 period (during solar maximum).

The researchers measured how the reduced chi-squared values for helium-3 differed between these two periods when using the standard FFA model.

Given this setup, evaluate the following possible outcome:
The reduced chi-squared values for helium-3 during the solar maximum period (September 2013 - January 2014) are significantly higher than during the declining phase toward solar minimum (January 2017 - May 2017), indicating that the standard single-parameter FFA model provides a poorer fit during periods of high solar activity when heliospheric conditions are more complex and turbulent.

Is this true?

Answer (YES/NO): YES